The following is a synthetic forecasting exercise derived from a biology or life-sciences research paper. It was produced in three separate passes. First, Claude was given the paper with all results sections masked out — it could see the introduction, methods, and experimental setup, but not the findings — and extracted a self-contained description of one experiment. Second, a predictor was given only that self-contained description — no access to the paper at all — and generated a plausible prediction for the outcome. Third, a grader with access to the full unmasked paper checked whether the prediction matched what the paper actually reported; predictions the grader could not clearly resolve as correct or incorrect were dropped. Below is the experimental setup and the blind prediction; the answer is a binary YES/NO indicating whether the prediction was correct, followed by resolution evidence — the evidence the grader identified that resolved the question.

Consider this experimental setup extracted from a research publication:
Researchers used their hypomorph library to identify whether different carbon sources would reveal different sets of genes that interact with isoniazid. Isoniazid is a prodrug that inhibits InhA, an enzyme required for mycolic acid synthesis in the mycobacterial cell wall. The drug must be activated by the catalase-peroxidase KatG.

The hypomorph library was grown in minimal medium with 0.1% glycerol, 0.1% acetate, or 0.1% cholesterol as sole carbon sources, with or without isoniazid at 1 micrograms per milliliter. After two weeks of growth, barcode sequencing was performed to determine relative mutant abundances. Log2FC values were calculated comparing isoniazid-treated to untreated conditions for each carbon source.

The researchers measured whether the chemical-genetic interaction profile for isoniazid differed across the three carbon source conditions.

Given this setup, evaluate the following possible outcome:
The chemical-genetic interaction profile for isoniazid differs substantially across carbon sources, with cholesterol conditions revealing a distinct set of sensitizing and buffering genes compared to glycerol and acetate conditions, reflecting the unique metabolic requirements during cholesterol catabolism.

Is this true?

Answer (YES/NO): NO